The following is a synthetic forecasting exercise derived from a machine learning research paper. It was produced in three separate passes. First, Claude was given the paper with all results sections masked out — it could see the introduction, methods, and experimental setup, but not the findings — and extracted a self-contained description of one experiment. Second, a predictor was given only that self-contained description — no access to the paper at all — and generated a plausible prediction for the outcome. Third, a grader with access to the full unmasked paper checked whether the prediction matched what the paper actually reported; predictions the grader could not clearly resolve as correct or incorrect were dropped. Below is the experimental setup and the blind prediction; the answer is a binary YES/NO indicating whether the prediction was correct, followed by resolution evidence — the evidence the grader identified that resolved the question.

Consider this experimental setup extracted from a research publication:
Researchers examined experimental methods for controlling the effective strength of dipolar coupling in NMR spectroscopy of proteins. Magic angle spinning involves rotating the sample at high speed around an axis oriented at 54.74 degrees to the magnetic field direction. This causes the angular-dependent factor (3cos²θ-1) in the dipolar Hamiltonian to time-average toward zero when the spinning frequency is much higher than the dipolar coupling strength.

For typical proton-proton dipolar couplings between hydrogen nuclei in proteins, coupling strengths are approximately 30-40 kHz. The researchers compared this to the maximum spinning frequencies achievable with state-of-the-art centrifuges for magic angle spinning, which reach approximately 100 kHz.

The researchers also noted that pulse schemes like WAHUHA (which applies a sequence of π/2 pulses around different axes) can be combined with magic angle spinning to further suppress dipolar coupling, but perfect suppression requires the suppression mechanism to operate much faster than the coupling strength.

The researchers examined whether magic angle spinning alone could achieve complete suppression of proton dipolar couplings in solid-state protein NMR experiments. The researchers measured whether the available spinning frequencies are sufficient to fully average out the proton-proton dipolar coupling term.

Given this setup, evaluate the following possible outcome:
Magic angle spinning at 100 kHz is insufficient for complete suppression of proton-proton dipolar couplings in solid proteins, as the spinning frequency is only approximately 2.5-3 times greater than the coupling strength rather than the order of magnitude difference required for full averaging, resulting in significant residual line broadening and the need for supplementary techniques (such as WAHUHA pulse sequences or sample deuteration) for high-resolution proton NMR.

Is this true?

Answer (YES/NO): YES